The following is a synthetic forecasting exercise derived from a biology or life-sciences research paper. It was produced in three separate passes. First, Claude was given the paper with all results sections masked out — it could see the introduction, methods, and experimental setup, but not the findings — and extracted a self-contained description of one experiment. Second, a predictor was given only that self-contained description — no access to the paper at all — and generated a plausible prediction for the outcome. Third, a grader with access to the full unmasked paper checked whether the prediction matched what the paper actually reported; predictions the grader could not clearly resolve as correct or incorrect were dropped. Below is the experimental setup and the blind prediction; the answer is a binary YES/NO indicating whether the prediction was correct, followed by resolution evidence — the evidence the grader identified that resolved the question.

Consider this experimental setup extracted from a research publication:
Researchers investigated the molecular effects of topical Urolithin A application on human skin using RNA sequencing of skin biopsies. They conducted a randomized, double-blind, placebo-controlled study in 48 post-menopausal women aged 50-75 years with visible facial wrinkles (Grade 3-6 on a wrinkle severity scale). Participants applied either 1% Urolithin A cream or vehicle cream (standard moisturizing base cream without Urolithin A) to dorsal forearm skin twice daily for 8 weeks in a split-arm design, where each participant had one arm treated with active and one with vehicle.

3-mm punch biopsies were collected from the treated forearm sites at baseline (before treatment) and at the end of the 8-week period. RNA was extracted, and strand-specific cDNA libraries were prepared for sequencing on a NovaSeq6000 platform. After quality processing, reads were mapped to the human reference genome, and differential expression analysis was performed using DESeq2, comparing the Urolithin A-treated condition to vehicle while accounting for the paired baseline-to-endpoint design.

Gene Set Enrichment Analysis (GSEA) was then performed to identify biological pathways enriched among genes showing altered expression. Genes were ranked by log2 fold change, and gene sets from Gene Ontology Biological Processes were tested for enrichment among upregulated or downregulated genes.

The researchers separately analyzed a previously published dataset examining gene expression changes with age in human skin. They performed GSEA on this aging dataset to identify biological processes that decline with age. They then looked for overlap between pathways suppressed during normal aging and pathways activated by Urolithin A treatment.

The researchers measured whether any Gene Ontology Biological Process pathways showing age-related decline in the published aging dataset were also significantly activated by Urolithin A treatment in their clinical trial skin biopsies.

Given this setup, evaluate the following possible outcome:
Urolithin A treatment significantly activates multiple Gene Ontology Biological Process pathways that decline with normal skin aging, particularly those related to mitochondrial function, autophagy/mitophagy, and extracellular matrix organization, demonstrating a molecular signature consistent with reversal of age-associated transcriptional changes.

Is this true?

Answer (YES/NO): NO